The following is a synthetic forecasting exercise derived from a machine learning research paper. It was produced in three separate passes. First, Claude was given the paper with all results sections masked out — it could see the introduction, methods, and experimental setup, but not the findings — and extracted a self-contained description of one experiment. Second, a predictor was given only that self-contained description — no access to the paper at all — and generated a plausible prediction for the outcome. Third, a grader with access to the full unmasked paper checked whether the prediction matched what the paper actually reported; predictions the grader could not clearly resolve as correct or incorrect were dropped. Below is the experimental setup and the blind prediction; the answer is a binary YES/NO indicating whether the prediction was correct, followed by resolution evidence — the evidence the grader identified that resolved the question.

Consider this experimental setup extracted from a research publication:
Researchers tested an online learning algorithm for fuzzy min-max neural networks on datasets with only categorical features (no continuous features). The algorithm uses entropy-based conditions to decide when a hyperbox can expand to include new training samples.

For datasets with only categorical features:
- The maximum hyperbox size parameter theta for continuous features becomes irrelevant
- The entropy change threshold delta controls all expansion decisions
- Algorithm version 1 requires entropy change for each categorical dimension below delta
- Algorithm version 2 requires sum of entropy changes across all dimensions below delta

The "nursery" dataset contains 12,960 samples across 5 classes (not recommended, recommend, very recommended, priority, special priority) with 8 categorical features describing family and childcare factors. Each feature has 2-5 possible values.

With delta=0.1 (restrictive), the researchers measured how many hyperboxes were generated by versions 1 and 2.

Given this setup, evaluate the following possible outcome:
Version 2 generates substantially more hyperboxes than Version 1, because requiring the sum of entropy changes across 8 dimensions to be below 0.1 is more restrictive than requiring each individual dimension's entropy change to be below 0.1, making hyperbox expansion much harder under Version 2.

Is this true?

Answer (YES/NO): NO